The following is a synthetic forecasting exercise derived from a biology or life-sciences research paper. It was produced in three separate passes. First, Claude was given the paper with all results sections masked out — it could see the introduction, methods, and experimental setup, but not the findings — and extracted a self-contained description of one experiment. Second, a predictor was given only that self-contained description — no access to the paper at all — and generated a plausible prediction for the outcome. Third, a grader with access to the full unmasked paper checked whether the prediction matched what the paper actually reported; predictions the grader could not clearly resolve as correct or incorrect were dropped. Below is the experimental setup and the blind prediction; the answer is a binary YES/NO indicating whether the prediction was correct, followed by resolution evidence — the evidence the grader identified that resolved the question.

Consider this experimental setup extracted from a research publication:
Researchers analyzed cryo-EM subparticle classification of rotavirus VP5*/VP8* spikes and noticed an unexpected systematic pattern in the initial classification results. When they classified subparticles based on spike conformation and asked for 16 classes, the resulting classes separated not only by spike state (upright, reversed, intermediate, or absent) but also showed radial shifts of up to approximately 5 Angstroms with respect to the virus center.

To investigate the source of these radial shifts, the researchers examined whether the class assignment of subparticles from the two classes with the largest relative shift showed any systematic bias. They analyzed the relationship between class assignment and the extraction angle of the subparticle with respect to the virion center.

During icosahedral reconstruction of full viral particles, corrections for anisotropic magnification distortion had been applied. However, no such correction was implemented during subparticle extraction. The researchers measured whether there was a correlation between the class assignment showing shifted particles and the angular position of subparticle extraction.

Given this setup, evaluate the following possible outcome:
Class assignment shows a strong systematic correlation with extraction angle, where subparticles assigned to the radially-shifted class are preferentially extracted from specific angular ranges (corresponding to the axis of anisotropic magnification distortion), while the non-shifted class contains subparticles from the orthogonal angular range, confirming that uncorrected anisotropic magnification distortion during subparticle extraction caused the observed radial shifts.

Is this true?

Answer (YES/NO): YES